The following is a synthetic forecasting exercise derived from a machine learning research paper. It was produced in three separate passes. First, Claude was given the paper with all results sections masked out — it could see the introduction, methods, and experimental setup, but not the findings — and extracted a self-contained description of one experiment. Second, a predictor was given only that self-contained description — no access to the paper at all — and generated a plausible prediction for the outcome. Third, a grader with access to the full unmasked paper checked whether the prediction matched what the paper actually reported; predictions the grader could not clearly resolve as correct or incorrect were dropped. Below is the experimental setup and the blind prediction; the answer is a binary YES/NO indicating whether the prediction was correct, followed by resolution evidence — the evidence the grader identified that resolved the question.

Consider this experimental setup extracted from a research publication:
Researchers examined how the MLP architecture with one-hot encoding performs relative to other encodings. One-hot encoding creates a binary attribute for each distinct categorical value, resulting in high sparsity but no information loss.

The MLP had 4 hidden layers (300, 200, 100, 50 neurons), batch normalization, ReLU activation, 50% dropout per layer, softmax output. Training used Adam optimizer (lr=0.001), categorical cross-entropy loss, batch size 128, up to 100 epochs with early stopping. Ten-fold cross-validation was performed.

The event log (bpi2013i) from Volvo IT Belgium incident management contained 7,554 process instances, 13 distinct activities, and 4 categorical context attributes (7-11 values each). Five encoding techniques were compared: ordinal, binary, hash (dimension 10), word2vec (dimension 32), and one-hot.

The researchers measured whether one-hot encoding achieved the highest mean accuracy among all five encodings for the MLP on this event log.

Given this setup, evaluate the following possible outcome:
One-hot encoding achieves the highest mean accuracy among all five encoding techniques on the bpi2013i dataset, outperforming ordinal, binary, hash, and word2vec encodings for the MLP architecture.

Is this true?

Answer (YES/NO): NO